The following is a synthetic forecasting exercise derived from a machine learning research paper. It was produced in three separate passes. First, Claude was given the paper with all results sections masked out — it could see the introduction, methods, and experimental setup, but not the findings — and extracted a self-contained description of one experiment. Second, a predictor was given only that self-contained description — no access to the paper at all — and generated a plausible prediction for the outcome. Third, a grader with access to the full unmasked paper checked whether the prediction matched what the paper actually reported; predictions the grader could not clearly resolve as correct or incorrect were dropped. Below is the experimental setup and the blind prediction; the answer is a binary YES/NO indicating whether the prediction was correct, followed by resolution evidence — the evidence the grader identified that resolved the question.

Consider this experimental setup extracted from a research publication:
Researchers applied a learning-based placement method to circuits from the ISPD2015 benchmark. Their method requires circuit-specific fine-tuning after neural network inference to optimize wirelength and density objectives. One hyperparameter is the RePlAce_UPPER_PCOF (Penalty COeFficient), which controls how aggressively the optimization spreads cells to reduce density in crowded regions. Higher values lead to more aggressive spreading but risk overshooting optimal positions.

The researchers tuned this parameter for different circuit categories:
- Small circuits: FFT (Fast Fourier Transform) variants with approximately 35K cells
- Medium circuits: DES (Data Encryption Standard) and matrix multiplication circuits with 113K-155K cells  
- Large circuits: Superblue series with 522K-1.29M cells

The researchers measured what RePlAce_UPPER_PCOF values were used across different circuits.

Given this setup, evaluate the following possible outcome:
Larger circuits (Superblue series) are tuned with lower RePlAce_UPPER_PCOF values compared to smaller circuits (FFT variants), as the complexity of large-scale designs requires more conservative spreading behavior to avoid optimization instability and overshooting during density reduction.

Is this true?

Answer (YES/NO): YES